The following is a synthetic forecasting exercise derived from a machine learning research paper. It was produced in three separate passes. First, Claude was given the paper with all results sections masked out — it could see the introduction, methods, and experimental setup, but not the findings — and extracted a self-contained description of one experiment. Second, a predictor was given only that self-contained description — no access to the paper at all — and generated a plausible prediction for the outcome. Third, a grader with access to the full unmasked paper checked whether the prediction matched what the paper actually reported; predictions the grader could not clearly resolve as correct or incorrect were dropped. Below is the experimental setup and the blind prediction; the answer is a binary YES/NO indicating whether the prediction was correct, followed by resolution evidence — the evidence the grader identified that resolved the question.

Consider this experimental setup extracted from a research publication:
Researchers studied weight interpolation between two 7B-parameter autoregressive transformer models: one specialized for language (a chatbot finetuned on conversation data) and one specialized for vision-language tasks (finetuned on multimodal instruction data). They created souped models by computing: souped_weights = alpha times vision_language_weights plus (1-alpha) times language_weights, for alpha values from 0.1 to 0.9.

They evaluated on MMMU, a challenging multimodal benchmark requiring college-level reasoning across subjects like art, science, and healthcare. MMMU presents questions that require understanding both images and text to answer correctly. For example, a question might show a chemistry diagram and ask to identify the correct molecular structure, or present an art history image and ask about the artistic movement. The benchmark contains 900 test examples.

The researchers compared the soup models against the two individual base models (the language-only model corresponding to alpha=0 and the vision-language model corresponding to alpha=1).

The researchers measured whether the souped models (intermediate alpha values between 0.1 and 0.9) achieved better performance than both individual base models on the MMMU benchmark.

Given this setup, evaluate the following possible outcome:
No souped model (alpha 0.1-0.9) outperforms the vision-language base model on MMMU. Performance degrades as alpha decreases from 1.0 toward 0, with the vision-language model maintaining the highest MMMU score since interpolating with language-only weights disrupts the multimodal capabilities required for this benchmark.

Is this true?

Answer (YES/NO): NO